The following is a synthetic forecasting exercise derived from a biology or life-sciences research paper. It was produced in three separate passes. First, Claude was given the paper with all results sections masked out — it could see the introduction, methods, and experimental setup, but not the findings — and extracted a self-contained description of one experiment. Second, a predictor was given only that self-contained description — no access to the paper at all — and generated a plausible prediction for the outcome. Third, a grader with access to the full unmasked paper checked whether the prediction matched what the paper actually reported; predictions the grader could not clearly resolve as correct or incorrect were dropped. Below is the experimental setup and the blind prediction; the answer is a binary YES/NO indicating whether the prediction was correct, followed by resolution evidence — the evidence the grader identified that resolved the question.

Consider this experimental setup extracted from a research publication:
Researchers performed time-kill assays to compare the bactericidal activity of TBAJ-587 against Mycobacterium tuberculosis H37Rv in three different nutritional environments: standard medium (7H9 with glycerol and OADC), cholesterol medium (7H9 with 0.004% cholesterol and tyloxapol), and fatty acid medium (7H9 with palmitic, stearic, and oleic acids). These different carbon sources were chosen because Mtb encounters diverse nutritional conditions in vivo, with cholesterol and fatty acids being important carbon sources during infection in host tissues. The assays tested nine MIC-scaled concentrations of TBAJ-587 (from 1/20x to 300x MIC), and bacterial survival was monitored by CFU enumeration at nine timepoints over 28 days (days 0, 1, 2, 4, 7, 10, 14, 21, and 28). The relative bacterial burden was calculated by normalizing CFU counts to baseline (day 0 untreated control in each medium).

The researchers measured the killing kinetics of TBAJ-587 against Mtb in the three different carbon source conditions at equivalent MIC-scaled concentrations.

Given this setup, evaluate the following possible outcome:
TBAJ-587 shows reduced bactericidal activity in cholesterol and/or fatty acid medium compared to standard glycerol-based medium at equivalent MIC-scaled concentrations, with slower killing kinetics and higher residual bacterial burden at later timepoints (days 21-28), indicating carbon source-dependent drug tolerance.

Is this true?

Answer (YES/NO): NO